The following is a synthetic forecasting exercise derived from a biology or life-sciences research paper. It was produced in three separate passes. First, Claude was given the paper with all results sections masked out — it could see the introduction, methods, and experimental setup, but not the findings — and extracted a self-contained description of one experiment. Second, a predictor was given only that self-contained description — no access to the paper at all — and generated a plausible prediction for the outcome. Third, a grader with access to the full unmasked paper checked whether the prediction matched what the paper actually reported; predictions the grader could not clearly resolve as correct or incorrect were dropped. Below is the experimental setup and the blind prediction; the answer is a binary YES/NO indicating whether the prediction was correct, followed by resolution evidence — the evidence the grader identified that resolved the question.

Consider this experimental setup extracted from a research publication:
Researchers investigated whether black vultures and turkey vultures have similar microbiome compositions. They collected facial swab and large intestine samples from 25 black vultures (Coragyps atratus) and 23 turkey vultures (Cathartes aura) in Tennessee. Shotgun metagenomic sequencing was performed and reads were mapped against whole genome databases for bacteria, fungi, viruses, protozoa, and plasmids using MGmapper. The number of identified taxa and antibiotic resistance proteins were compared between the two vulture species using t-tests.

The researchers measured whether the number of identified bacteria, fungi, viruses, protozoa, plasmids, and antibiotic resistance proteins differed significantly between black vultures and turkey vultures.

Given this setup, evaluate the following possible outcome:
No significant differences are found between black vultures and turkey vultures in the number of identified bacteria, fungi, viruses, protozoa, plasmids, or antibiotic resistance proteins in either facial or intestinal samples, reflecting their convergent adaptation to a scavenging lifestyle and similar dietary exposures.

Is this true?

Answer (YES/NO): YES